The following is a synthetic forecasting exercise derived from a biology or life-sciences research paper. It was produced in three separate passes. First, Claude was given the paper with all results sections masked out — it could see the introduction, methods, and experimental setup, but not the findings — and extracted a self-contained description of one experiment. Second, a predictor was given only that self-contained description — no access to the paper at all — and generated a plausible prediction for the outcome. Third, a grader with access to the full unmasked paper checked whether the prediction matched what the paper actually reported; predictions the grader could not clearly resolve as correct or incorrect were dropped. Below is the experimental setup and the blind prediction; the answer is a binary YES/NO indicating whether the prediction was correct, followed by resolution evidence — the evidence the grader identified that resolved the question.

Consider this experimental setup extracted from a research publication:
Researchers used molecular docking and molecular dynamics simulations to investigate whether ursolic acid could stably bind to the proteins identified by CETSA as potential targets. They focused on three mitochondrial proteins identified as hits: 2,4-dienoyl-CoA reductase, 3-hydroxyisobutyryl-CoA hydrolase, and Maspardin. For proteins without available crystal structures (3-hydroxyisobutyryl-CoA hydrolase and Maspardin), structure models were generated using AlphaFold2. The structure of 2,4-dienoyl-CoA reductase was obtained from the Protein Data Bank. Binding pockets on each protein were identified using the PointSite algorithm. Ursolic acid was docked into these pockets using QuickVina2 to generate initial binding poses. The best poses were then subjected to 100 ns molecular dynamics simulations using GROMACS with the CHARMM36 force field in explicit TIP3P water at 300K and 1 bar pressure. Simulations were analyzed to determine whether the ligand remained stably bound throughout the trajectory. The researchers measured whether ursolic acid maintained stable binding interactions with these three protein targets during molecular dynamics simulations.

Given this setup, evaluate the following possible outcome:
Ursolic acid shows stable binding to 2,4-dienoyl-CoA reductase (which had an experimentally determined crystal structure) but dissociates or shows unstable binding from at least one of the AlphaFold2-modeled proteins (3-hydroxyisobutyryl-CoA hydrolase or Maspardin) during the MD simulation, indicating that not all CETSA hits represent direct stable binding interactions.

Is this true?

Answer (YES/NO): NO